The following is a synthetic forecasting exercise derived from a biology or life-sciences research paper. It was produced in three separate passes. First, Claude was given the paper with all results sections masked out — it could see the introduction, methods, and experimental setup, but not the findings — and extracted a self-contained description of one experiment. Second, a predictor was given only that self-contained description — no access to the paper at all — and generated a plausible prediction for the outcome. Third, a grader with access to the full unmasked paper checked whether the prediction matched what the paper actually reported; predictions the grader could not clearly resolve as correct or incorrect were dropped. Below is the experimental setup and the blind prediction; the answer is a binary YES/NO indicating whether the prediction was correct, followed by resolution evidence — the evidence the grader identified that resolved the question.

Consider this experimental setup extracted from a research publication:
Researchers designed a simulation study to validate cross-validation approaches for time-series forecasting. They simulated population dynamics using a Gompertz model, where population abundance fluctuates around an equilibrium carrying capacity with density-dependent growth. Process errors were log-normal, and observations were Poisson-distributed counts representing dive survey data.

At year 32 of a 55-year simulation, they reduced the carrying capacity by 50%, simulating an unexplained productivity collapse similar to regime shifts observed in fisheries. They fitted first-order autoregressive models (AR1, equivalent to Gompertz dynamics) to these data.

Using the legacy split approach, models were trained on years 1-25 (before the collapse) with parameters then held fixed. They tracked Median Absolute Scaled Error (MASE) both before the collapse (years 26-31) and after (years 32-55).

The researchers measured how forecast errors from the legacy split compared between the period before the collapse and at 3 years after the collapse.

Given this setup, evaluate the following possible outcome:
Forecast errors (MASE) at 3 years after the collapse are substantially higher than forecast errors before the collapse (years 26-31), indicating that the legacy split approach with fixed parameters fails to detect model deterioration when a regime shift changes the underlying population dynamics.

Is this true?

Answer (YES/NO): YES